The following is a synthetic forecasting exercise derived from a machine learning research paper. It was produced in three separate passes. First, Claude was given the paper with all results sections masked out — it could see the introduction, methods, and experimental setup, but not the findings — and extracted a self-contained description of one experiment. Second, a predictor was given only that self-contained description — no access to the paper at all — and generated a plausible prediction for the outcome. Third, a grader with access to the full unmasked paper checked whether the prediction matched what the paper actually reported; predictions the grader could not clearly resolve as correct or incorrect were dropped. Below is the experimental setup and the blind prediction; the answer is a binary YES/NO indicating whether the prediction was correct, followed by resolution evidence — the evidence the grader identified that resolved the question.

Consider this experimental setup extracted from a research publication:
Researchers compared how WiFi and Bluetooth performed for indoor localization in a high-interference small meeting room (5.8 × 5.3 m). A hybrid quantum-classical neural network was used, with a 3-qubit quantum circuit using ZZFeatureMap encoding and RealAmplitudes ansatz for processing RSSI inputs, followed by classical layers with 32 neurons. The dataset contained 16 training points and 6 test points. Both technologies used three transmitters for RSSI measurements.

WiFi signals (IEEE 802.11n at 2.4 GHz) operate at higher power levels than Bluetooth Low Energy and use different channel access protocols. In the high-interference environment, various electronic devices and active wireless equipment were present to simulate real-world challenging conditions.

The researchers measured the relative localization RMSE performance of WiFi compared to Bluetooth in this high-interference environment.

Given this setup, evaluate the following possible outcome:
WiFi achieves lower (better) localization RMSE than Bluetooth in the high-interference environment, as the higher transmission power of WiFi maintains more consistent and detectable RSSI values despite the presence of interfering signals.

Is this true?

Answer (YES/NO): YES